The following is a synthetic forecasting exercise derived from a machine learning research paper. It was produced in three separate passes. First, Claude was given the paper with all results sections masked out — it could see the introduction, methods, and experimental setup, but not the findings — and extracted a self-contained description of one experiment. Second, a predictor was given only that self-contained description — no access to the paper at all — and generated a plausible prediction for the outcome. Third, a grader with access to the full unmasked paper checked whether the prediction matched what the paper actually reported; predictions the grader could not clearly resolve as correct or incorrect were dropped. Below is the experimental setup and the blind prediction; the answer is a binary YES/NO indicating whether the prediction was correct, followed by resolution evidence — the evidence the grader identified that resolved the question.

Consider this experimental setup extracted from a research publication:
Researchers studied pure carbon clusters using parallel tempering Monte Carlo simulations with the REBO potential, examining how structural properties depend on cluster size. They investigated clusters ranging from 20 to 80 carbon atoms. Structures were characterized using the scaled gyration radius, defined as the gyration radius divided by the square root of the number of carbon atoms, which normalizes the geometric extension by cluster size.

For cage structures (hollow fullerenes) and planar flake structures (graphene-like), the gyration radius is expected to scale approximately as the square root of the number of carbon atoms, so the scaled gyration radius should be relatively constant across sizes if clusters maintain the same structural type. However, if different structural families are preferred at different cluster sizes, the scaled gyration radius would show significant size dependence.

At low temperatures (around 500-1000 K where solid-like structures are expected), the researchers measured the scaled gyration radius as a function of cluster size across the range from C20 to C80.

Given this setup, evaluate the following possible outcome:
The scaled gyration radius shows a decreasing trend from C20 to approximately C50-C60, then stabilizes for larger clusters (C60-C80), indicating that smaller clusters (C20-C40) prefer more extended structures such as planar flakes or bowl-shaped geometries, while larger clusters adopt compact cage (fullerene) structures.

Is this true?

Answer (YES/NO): NO